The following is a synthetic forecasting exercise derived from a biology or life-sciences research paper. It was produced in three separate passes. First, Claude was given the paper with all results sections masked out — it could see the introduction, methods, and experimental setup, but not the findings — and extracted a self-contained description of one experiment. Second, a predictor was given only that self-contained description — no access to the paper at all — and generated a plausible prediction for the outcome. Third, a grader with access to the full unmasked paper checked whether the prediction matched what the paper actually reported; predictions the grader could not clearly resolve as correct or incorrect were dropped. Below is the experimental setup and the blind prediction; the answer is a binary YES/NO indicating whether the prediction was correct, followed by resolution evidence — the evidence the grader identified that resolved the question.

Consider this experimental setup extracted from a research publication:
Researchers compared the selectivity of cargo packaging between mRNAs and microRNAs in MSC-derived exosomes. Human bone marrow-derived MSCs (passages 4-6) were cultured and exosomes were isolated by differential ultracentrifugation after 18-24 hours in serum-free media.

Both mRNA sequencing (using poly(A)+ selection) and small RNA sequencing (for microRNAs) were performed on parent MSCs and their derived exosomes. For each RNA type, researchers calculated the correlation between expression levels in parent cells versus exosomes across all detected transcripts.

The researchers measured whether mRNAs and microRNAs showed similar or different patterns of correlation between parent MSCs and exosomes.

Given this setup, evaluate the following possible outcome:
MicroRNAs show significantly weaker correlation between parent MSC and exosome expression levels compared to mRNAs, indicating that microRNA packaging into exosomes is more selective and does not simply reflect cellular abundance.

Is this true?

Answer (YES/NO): NO